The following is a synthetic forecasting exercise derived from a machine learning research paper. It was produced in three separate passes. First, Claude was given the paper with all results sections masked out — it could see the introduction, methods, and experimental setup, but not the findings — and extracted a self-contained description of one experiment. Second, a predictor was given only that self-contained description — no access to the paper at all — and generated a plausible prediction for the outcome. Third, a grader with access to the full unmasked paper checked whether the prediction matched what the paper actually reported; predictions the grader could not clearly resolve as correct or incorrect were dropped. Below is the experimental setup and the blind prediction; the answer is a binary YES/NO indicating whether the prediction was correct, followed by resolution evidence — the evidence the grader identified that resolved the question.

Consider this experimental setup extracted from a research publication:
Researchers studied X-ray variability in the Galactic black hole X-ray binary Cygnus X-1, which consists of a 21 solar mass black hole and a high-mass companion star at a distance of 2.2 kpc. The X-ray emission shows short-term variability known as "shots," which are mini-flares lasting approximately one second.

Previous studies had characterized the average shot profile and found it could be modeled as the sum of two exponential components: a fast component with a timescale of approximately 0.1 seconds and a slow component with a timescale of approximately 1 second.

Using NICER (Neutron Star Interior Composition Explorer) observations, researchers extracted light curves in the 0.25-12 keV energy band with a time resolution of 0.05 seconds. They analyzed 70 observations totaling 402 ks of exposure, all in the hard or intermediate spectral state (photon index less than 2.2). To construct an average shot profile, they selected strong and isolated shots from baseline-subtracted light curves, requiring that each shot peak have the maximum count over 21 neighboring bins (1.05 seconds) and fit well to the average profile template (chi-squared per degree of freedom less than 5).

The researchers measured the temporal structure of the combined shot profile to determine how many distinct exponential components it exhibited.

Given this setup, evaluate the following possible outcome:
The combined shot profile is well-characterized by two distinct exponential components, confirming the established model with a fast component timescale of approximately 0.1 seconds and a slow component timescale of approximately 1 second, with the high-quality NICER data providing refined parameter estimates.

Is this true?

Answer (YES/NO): NO